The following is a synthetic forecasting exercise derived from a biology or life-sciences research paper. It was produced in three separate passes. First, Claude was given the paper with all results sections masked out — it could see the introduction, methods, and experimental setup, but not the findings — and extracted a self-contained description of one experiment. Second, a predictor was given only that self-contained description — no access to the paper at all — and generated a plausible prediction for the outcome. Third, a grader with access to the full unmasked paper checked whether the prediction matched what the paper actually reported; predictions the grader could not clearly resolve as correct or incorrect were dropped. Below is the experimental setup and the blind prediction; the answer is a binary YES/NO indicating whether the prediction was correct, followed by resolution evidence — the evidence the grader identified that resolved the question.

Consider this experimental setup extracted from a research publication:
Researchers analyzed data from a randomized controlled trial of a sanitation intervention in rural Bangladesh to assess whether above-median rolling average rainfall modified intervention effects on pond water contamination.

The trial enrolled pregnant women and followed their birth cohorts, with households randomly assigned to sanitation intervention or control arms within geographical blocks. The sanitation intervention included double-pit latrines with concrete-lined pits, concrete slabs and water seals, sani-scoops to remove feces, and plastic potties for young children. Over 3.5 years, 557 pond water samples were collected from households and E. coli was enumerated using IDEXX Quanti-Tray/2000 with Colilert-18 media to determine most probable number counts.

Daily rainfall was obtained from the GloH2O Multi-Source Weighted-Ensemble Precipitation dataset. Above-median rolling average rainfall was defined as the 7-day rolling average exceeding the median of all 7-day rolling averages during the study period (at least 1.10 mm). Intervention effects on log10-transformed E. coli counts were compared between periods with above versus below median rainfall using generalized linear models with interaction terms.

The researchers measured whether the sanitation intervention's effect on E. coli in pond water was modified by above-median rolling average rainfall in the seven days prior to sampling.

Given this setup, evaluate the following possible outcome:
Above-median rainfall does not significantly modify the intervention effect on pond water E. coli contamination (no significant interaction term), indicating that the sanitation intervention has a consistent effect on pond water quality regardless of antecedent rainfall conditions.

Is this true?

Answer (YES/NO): NO